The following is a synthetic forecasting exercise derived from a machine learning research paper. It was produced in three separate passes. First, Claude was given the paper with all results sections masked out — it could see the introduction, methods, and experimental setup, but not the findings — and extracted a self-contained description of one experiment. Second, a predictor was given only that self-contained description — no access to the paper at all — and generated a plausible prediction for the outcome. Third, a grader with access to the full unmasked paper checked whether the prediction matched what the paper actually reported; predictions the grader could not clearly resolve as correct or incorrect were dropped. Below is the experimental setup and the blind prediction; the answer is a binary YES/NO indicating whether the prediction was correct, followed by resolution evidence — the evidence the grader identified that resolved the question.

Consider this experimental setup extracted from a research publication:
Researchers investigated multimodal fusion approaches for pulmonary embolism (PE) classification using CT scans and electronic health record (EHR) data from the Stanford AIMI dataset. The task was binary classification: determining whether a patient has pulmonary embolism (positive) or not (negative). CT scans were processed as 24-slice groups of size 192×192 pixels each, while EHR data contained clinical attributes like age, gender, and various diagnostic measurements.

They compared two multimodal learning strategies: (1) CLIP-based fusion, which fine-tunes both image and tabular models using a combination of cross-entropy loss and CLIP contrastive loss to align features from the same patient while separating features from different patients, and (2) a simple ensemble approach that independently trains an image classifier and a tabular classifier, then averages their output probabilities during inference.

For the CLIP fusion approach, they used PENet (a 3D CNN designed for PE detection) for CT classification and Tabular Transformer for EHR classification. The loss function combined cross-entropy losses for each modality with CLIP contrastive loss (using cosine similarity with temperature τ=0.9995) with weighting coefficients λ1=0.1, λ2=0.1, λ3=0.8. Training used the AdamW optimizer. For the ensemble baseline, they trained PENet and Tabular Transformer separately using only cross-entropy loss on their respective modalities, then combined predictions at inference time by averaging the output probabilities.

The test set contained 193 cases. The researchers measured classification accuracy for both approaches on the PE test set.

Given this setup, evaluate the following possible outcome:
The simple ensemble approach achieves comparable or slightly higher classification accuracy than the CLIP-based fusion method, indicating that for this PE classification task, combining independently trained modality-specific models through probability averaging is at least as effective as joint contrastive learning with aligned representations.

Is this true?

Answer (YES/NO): NO